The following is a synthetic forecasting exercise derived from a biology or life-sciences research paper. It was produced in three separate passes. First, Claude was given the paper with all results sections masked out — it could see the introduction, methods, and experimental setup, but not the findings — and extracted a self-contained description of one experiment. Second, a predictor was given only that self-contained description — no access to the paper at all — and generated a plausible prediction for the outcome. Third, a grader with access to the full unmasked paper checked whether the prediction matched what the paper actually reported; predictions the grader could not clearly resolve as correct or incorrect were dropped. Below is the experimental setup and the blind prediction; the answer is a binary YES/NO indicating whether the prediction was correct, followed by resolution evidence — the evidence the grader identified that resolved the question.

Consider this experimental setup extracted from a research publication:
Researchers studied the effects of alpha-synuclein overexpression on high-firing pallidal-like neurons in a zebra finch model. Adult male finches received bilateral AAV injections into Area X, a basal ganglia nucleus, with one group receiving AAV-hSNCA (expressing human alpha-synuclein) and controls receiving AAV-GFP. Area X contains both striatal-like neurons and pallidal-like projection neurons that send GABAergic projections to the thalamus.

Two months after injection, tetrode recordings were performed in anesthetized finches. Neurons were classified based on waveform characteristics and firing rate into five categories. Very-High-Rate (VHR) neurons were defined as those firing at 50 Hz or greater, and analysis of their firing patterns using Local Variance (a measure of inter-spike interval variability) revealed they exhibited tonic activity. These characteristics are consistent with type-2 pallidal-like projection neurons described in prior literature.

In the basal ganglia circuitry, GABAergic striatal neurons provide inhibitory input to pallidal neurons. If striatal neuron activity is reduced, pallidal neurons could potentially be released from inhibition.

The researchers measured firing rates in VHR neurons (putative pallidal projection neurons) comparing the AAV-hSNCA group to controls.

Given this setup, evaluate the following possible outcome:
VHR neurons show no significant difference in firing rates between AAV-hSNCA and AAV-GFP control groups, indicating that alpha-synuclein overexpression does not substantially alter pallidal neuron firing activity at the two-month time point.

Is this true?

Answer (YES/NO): YES